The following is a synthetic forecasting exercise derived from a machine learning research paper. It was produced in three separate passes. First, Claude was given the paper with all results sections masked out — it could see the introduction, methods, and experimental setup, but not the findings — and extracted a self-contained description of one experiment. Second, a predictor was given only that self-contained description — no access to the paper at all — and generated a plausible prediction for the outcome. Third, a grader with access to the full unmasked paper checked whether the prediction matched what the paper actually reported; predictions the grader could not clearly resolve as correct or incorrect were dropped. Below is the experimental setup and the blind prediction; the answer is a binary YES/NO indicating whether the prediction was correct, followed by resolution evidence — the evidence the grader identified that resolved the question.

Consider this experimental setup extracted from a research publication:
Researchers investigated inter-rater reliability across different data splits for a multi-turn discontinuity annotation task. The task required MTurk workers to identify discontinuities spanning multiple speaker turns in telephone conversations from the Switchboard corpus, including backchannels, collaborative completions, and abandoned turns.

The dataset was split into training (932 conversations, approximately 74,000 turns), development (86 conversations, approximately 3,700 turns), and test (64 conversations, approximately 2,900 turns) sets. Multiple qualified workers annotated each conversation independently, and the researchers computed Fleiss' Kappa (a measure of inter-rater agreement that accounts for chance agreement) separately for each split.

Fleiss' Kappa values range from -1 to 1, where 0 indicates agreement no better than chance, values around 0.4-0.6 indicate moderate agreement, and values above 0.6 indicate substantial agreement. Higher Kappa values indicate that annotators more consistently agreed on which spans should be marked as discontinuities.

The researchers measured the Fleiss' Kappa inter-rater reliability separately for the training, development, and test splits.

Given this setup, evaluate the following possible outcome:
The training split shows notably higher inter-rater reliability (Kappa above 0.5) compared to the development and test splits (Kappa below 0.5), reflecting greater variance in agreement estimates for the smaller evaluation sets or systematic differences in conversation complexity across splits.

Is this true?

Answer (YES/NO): NO